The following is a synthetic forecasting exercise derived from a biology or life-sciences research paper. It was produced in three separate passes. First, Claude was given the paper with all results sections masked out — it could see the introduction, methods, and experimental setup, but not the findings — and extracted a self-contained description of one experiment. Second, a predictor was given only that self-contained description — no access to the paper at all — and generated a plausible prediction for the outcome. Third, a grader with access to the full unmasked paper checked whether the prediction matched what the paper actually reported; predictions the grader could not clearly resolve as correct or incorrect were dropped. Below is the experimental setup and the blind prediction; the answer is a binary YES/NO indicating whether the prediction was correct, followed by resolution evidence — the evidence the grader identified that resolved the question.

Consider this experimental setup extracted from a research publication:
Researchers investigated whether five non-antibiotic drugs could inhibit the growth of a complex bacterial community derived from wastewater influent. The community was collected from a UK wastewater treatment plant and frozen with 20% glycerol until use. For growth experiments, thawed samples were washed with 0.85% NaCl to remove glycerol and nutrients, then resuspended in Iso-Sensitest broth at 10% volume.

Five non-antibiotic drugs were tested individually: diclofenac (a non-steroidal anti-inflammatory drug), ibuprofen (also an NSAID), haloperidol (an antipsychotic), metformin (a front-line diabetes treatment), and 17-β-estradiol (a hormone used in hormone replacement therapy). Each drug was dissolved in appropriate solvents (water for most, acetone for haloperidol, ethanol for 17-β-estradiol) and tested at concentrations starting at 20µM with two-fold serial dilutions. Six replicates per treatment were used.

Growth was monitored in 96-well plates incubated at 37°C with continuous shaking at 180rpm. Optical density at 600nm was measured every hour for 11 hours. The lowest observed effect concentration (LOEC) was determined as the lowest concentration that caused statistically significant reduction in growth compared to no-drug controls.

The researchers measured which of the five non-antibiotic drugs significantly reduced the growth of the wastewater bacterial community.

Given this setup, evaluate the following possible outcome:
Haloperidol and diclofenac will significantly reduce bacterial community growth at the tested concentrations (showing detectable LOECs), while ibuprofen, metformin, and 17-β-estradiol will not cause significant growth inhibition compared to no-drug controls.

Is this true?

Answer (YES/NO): NO